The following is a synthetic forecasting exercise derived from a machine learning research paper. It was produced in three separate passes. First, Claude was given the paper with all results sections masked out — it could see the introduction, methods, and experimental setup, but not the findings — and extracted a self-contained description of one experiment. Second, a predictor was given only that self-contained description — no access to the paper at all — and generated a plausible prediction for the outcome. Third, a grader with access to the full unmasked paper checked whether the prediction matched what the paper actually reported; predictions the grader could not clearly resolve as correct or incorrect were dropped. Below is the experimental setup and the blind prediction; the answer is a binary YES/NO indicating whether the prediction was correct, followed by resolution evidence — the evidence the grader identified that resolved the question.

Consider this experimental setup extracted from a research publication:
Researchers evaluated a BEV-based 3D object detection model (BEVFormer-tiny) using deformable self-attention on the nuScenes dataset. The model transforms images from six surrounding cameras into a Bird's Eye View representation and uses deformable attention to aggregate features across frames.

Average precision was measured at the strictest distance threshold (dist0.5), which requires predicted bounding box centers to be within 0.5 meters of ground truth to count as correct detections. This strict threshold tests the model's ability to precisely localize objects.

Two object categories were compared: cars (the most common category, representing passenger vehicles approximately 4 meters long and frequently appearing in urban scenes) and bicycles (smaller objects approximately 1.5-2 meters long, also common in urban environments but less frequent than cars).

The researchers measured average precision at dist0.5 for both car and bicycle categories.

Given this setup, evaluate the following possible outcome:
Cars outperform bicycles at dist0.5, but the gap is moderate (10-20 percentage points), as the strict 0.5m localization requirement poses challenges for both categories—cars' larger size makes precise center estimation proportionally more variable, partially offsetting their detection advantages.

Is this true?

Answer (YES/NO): NO